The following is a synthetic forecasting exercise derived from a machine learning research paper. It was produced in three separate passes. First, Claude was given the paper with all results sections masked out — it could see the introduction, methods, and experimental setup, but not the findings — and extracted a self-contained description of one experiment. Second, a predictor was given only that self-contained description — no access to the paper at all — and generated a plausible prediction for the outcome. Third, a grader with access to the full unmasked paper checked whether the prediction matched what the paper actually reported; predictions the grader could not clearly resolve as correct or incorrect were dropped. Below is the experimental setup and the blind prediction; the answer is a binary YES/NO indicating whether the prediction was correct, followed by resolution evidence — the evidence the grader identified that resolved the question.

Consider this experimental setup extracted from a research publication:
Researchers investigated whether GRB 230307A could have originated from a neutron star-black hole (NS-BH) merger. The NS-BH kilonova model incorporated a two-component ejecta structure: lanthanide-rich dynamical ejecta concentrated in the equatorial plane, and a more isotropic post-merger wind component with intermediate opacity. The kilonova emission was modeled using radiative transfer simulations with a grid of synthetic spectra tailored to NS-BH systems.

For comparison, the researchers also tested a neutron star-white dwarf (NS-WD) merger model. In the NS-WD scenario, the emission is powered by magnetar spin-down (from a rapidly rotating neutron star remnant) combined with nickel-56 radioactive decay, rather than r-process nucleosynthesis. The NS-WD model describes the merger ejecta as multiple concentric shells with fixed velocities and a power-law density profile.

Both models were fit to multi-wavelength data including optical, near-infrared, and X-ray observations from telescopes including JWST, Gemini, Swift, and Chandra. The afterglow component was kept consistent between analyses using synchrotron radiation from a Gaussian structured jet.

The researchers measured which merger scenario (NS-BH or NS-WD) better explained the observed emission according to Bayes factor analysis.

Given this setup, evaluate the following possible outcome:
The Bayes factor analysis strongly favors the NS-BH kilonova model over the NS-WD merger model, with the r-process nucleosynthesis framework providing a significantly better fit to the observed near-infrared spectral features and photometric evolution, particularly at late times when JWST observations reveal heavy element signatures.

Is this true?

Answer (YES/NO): NO